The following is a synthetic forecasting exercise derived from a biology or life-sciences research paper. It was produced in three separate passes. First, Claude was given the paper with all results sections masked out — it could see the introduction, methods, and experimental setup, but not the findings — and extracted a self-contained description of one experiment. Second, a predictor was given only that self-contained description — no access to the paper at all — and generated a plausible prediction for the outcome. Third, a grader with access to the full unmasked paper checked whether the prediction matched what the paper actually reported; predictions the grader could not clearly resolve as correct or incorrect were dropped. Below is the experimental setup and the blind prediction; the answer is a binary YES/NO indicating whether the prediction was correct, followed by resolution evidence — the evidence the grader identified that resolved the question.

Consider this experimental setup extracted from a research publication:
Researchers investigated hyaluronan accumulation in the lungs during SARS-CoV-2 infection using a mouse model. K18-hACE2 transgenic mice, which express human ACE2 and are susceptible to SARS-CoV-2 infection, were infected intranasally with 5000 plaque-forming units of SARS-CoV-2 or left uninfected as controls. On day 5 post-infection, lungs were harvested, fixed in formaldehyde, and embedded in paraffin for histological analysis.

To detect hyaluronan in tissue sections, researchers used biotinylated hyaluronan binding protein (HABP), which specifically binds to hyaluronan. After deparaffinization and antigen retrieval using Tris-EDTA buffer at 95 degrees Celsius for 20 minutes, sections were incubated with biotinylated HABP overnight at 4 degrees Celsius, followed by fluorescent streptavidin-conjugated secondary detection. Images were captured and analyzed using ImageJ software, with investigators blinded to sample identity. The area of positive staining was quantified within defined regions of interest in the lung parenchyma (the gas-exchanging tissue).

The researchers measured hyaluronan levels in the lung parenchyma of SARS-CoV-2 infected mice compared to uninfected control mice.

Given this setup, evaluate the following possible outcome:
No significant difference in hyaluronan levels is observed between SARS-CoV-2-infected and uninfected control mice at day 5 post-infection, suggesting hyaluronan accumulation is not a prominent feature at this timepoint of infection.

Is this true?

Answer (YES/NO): NO